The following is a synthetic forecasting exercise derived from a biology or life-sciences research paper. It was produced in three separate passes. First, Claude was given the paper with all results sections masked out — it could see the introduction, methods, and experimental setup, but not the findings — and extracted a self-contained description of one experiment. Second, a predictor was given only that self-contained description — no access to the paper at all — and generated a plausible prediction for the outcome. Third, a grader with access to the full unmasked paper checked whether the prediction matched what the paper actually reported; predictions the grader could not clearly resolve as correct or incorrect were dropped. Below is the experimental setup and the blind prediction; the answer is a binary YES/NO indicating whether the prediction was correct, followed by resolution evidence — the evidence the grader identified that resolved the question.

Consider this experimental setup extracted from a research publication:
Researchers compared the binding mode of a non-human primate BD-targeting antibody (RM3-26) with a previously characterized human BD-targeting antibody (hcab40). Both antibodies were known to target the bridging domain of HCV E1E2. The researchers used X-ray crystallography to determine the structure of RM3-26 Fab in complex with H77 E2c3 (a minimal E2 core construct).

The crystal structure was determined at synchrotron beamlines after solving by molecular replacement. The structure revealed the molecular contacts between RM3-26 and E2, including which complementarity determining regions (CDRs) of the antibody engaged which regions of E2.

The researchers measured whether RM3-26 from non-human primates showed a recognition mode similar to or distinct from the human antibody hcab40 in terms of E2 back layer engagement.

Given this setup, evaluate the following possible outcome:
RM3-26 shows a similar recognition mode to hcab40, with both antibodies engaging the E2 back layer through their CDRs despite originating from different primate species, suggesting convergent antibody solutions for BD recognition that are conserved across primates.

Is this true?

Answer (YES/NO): YES